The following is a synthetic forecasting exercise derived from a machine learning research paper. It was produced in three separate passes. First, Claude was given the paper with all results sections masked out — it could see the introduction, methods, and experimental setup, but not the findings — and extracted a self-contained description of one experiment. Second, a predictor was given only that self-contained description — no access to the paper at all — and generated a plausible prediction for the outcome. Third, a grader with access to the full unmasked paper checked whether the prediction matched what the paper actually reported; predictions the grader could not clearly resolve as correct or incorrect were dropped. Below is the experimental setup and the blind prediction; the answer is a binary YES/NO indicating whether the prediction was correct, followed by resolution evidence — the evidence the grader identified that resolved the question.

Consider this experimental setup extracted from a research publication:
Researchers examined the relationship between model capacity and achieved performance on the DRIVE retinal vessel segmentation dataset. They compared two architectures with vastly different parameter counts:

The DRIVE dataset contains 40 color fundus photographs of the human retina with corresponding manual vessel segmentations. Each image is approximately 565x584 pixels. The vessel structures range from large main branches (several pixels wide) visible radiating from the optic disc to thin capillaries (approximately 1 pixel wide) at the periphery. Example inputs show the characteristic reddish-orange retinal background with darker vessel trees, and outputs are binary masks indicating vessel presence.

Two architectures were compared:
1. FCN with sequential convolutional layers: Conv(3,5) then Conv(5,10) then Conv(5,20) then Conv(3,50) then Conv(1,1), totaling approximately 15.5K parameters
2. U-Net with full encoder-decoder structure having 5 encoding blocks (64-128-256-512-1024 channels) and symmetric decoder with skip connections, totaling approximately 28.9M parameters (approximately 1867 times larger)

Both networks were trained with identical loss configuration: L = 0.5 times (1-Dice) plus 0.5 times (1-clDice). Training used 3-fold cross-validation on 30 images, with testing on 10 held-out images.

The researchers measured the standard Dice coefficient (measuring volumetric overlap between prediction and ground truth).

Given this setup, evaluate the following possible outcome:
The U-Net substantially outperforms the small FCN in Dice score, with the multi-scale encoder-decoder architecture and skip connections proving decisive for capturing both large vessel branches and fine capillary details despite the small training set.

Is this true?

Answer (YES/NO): NO